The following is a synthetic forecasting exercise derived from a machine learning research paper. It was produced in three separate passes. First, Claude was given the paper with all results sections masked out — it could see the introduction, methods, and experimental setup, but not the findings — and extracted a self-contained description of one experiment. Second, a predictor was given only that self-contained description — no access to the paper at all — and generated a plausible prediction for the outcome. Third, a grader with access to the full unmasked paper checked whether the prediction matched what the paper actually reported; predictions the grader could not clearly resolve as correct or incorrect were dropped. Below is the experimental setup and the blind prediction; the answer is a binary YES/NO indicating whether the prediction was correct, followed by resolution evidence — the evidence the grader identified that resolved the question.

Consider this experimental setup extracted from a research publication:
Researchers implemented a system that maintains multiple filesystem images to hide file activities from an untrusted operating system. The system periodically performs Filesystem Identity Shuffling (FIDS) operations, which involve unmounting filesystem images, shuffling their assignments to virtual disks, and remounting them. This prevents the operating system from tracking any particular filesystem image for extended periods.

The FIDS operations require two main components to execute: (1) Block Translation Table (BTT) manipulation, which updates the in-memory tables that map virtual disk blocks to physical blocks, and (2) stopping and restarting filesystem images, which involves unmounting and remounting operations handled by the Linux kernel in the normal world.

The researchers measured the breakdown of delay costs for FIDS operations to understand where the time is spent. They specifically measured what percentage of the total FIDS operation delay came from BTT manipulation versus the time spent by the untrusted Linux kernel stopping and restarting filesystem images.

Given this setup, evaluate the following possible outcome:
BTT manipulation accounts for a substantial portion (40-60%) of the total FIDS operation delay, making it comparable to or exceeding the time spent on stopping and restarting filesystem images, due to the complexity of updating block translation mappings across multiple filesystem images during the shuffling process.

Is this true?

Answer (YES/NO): NO